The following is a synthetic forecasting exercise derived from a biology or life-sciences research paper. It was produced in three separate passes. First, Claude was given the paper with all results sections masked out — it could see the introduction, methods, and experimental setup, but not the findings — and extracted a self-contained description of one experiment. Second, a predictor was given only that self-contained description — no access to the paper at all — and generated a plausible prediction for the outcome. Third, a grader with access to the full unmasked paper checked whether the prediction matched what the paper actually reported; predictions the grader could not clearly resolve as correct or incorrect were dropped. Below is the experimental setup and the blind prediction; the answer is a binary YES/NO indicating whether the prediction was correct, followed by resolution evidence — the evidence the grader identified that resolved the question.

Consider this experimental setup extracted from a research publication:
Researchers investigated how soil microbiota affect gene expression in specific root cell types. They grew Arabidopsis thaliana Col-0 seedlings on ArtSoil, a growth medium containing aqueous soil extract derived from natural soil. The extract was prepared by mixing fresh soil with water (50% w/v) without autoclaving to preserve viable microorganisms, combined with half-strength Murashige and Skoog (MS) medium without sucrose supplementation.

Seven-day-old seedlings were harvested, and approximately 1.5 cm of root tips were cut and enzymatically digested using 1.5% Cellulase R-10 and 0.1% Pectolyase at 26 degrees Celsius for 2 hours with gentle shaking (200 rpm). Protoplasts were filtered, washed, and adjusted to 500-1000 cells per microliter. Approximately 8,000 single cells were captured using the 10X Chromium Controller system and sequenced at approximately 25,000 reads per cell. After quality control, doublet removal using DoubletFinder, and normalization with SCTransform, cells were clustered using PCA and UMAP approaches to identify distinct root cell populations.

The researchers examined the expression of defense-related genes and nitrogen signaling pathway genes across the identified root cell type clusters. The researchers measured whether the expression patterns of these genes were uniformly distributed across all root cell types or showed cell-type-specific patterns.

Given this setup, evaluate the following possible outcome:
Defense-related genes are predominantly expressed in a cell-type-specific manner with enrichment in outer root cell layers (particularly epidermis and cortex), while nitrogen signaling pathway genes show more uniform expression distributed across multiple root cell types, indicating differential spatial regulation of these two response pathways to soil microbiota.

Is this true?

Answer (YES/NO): NO